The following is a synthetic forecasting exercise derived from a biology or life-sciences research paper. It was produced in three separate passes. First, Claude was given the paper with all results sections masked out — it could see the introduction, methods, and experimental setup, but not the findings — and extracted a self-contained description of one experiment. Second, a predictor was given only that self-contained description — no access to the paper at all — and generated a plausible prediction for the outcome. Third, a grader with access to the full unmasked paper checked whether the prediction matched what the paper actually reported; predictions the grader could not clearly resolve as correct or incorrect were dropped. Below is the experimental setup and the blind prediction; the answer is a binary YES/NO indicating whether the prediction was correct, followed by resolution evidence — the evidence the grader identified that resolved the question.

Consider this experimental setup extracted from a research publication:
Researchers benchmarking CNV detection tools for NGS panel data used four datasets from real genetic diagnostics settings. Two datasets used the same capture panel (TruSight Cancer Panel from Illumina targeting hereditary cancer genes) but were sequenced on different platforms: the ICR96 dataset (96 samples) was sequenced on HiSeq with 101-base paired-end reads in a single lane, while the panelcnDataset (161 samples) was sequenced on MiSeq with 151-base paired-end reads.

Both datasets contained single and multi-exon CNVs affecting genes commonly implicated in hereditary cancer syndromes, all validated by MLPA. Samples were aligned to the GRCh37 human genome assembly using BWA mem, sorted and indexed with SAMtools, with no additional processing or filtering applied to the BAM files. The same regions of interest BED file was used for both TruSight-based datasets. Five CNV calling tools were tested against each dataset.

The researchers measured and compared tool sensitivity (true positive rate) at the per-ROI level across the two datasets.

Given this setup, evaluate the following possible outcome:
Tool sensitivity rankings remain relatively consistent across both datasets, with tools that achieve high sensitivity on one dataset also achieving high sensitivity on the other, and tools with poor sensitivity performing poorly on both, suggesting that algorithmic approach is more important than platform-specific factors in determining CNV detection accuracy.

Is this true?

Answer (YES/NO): YES